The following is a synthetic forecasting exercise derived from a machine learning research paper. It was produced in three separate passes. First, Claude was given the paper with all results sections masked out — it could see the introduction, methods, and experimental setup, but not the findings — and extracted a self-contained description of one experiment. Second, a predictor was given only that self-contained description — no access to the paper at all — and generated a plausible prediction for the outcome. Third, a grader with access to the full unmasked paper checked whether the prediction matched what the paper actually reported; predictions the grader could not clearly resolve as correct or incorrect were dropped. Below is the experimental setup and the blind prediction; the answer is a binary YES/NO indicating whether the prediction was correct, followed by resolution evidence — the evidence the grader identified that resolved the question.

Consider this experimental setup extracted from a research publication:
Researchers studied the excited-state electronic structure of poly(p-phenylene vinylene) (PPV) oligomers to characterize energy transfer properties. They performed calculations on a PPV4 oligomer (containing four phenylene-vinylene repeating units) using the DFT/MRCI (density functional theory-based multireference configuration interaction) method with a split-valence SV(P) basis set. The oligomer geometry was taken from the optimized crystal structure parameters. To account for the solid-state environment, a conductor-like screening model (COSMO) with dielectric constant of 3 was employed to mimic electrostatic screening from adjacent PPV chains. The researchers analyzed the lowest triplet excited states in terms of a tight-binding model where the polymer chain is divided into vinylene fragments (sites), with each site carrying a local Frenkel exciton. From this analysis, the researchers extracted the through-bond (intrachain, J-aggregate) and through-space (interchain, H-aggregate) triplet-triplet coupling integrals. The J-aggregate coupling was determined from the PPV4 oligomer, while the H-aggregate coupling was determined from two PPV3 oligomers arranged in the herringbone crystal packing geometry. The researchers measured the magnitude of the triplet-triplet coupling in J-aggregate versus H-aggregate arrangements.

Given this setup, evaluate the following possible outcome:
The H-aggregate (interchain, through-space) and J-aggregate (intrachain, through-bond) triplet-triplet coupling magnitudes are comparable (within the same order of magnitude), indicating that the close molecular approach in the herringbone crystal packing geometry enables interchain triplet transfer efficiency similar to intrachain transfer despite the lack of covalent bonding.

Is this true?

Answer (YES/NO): NO